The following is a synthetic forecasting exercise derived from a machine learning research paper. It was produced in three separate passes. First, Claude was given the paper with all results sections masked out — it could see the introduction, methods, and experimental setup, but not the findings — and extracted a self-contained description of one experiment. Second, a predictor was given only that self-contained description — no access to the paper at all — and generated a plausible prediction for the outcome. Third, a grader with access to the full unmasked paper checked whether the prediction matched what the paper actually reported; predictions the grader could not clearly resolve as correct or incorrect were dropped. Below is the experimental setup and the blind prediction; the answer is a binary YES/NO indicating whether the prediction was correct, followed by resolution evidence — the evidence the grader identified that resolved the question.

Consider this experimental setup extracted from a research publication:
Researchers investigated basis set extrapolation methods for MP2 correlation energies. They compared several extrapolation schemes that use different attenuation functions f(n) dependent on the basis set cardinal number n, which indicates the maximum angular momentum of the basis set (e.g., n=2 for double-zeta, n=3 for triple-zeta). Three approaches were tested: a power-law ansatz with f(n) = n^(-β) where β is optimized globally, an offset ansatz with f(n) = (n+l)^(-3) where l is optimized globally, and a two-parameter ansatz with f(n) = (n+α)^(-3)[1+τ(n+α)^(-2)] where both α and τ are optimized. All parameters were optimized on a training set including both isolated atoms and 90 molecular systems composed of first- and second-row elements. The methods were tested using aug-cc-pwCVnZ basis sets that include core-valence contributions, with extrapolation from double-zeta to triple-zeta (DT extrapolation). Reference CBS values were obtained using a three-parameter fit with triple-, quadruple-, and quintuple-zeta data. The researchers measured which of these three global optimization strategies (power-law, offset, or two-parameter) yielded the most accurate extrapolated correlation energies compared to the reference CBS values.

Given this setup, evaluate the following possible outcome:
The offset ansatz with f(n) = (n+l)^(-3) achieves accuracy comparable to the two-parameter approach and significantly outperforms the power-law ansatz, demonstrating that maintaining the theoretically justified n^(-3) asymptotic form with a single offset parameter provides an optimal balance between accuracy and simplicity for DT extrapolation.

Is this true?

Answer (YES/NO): NO